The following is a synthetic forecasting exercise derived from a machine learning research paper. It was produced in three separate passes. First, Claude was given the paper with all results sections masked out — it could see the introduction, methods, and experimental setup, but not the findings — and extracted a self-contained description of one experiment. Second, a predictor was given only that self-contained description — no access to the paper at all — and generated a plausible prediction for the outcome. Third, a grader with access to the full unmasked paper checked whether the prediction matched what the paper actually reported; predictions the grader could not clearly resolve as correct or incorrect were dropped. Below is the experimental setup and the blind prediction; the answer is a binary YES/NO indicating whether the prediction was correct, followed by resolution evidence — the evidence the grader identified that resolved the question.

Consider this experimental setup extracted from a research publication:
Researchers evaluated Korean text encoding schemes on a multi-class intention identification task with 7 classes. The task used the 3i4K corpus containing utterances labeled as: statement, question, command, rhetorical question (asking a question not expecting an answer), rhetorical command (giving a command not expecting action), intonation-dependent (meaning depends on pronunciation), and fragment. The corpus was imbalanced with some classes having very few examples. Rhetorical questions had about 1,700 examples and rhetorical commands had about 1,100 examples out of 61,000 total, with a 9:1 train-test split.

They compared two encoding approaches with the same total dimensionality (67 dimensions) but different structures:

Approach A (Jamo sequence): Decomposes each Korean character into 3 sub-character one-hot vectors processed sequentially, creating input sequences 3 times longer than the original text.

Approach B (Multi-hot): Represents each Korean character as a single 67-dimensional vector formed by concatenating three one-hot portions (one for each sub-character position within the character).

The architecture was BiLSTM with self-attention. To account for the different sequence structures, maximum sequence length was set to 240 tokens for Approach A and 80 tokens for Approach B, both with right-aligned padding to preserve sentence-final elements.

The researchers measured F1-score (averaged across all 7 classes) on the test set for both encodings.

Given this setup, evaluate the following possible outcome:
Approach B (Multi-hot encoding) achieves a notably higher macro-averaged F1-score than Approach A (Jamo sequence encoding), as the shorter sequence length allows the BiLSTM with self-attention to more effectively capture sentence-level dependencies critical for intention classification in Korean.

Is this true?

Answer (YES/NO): NO